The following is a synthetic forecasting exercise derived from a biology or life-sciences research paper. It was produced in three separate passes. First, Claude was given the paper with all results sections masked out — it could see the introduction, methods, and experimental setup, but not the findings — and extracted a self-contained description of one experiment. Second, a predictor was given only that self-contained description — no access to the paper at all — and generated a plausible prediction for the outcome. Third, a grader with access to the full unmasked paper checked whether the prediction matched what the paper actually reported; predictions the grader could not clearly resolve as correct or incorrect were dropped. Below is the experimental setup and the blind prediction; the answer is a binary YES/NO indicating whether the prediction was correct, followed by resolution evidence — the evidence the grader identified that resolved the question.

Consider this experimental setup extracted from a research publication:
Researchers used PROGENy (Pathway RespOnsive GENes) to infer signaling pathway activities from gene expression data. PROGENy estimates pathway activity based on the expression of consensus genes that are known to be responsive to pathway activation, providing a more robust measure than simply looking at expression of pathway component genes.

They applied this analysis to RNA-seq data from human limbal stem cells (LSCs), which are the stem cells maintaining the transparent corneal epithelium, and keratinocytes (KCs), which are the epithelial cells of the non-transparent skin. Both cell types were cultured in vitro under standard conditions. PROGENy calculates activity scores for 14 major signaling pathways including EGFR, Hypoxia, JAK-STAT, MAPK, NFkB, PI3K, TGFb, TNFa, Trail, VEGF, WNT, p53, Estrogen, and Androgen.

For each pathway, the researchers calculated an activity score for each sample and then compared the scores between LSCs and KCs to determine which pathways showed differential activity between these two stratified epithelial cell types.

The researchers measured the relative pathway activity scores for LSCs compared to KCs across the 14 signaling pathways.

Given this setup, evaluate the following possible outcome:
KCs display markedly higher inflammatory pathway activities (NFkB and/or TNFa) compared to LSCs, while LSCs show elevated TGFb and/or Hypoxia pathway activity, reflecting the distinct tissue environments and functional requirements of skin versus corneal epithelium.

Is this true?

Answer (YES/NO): NO